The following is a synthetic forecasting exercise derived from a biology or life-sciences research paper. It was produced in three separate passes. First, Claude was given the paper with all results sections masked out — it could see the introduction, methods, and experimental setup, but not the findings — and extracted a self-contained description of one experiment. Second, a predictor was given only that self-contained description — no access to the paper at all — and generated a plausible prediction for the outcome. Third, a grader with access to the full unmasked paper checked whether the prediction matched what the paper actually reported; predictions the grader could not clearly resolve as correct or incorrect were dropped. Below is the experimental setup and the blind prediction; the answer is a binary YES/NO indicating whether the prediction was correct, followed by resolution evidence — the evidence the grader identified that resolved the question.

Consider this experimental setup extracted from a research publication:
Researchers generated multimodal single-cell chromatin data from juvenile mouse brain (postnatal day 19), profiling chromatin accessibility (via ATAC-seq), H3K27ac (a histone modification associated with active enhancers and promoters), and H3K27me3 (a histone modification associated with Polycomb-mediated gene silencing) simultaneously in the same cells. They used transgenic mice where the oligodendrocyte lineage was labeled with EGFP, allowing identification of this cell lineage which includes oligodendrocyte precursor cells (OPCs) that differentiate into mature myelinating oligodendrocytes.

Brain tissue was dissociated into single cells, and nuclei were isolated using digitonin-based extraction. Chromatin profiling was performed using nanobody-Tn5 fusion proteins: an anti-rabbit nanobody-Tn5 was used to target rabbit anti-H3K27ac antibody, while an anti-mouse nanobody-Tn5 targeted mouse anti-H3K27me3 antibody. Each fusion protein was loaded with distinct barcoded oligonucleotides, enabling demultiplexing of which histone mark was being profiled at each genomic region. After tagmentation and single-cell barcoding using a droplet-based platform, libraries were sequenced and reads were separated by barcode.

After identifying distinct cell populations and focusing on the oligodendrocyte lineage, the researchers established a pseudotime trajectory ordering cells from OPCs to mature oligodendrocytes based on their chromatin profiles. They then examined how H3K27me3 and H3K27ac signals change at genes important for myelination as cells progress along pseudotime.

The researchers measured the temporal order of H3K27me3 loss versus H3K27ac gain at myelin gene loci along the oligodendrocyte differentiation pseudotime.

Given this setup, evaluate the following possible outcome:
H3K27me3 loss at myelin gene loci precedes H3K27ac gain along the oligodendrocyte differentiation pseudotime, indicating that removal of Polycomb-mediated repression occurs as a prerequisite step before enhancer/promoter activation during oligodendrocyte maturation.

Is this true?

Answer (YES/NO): NO